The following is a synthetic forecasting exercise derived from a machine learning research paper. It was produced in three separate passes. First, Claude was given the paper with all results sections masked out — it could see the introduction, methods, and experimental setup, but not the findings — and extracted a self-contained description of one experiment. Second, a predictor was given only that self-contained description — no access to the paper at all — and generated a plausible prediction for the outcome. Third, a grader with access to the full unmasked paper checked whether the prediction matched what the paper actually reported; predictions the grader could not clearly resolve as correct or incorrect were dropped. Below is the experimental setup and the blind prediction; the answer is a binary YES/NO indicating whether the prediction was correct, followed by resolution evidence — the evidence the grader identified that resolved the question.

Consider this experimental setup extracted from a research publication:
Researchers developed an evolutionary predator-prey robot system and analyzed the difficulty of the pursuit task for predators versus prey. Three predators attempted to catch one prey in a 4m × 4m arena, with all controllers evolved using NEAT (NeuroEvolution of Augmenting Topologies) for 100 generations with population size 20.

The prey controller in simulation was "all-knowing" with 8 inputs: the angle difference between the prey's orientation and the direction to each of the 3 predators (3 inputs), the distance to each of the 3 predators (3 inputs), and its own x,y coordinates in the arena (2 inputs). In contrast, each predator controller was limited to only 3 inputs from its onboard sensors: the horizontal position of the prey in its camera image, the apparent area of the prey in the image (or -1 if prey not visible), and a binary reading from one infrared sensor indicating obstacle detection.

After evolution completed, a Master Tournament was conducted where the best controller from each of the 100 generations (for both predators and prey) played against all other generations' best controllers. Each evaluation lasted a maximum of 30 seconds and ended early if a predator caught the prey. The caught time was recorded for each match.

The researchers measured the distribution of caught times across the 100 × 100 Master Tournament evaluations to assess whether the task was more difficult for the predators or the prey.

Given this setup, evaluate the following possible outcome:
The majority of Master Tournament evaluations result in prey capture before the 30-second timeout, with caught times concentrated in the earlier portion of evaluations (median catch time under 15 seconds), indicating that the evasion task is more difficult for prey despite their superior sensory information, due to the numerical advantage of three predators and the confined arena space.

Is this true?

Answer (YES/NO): YES